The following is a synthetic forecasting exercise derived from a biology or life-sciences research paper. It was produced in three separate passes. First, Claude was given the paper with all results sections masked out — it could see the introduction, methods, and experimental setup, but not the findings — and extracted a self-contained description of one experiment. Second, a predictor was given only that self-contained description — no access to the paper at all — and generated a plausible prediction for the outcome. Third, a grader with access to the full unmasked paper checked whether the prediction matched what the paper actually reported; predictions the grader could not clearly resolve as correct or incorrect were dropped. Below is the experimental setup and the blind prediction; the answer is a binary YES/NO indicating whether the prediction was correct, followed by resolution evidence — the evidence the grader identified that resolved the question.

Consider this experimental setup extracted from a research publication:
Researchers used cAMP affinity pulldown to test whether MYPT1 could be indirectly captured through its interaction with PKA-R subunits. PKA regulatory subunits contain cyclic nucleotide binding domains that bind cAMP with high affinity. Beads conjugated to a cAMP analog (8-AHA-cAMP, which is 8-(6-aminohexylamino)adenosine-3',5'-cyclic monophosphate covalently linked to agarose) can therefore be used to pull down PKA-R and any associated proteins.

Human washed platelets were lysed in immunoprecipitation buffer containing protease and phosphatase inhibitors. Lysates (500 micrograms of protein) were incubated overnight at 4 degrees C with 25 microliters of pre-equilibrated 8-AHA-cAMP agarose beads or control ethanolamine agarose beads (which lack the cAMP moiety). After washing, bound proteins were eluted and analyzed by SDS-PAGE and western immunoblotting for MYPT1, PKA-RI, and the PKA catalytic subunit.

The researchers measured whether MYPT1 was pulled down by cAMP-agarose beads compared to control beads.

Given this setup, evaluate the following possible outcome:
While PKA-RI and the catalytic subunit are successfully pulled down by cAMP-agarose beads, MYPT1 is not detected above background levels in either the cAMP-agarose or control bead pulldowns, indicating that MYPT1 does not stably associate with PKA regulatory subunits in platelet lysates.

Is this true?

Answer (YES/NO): NO